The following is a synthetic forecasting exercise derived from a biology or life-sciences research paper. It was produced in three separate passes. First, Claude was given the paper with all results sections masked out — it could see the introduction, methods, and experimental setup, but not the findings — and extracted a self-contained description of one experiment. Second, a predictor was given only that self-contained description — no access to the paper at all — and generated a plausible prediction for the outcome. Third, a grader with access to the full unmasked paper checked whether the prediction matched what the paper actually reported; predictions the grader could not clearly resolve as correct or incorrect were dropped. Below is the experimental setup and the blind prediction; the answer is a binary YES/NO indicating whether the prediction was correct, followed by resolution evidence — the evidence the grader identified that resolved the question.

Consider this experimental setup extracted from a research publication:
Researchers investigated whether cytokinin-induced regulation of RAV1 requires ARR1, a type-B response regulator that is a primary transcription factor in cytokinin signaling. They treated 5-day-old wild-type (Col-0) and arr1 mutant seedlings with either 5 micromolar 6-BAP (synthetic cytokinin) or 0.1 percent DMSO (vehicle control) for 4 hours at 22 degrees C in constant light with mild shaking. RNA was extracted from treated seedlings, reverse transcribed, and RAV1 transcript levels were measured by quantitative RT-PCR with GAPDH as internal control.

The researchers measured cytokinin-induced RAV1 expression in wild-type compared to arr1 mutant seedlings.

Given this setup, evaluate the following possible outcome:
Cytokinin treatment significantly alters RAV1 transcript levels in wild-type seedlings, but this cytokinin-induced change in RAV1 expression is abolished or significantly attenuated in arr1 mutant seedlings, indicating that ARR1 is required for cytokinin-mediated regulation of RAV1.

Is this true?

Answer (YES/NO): YES